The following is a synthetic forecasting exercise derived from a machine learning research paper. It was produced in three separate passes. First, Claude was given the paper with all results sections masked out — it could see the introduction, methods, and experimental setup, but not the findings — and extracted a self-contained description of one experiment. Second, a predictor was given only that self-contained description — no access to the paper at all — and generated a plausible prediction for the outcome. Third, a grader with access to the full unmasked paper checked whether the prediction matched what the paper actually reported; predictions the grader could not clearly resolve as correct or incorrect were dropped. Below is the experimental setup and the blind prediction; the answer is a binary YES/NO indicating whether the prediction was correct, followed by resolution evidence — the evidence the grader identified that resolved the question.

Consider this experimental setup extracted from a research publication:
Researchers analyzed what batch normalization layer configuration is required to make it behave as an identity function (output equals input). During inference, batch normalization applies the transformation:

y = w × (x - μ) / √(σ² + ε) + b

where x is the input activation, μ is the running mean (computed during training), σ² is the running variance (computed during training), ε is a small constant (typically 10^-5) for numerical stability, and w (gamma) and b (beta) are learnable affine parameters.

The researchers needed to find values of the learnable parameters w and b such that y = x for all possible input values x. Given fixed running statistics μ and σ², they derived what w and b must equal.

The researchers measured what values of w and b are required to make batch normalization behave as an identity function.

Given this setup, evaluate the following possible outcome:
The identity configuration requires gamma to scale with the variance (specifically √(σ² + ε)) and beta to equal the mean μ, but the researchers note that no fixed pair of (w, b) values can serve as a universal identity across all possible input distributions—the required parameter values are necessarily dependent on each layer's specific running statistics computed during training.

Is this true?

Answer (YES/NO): NO